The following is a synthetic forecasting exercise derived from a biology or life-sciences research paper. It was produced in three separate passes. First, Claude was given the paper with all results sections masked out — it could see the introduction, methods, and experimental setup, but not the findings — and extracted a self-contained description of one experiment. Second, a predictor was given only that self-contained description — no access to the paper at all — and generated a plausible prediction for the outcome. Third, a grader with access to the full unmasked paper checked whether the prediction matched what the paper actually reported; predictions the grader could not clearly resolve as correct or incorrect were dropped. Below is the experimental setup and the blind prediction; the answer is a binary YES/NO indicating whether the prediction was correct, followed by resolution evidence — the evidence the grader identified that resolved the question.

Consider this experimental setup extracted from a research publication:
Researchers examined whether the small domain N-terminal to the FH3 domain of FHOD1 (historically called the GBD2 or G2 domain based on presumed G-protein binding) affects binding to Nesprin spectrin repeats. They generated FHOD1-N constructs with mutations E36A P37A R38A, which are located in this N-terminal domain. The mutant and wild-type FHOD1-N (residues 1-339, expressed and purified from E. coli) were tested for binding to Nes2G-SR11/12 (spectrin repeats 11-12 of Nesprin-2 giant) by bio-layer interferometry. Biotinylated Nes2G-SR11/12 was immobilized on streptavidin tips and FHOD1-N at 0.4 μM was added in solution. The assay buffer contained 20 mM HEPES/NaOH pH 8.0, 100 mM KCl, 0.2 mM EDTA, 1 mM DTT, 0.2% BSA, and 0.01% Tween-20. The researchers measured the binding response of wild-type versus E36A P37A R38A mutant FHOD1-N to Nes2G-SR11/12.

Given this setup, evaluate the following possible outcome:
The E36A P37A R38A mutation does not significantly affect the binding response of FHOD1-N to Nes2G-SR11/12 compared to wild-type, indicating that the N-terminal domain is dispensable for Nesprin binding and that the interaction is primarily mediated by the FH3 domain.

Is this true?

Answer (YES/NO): NO